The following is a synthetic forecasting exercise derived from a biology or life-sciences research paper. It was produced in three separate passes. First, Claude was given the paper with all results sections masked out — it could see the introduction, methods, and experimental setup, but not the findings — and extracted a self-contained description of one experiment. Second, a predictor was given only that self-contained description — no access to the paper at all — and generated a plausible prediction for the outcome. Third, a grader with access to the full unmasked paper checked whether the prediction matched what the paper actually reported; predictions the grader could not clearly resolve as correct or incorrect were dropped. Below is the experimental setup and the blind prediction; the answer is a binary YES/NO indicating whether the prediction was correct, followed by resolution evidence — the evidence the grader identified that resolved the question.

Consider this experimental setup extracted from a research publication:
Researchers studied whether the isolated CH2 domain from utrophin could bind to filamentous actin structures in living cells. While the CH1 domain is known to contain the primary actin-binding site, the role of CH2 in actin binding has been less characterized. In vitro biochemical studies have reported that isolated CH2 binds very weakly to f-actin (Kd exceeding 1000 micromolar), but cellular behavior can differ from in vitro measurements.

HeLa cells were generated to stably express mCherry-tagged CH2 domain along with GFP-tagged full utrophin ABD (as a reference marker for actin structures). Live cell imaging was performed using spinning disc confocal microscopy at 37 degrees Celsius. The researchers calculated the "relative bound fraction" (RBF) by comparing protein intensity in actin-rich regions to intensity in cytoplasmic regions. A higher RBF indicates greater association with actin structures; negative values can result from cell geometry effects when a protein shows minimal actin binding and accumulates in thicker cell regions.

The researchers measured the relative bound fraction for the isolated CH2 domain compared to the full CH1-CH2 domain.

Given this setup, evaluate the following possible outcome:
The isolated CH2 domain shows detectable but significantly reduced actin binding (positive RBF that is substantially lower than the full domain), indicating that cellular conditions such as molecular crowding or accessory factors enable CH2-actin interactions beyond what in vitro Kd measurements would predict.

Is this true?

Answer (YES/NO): NO